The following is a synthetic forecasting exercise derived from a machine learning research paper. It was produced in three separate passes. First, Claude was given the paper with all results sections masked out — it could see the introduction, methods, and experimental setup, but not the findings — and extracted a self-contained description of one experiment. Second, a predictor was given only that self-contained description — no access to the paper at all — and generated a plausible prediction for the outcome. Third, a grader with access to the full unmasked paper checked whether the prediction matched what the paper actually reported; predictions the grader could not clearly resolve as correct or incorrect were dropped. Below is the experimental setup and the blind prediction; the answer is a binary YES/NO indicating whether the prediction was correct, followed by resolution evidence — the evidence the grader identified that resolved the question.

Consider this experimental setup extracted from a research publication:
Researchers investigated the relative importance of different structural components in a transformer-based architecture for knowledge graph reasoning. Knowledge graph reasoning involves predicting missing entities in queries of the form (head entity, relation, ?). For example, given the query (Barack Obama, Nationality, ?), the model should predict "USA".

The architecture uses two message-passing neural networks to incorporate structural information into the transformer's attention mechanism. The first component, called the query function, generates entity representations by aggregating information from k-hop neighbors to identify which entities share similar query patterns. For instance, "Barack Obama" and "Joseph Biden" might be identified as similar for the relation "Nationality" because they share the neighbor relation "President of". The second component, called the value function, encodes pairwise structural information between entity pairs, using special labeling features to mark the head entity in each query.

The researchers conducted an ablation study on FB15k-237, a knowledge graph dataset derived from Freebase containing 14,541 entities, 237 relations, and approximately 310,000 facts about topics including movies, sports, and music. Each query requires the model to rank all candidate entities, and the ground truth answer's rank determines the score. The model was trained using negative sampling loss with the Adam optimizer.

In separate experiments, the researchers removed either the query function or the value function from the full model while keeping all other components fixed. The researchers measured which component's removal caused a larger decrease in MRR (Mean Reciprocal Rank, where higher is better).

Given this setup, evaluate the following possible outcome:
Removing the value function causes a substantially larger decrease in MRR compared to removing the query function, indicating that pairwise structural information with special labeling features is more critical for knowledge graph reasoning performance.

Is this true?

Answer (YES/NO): YES